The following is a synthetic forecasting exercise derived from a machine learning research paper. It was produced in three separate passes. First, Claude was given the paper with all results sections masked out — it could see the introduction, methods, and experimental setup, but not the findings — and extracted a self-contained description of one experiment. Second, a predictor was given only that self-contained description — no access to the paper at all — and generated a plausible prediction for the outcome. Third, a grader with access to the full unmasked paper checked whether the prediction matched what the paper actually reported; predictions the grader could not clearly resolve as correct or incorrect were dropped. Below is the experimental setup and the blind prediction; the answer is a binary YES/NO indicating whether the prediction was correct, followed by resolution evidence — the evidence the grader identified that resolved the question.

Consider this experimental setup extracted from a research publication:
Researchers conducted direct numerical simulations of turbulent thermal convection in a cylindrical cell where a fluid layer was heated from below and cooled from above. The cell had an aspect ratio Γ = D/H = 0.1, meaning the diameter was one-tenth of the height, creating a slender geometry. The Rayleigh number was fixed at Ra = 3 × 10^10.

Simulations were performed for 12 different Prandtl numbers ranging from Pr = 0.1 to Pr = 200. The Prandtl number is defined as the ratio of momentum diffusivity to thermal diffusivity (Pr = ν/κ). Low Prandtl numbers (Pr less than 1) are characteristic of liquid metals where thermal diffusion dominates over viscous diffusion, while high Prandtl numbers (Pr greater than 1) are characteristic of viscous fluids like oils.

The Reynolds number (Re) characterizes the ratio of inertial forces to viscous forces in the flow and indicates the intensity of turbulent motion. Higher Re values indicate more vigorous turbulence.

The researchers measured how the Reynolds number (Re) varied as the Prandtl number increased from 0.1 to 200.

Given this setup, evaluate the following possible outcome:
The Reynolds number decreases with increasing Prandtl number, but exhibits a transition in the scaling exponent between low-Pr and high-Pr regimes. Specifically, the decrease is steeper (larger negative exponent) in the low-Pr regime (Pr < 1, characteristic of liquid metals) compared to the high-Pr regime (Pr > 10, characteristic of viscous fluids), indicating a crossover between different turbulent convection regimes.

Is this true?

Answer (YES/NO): NO